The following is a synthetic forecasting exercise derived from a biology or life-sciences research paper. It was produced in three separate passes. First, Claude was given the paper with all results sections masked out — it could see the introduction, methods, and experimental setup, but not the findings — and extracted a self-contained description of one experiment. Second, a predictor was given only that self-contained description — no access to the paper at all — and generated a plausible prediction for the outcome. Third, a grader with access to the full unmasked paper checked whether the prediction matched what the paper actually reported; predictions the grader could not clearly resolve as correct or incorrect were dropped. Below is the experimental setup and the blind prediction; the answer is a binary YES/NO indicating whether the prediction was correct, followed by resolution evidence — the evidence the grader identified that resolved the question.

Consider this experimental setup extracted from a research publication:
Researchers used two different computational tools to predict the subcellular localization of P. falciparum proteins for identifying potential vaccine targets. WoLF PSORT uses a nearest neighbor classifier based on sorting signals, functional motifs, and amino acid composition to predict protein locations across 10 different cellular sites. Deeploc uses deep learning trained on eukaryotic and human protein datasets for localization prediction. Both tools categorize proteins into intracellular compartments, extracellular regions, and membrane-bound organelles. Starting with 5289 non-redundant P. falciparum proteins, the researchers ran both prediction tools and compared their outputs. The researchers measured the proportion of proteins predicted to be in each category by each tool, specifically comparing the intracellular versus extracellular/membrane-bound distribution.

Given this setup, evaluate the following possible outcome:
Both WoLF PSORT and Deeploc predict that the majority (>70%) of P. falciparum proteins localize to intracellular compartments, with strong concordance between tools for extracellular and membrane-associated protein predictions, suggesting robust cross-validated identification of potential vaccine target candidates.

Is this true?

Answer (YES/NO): NO